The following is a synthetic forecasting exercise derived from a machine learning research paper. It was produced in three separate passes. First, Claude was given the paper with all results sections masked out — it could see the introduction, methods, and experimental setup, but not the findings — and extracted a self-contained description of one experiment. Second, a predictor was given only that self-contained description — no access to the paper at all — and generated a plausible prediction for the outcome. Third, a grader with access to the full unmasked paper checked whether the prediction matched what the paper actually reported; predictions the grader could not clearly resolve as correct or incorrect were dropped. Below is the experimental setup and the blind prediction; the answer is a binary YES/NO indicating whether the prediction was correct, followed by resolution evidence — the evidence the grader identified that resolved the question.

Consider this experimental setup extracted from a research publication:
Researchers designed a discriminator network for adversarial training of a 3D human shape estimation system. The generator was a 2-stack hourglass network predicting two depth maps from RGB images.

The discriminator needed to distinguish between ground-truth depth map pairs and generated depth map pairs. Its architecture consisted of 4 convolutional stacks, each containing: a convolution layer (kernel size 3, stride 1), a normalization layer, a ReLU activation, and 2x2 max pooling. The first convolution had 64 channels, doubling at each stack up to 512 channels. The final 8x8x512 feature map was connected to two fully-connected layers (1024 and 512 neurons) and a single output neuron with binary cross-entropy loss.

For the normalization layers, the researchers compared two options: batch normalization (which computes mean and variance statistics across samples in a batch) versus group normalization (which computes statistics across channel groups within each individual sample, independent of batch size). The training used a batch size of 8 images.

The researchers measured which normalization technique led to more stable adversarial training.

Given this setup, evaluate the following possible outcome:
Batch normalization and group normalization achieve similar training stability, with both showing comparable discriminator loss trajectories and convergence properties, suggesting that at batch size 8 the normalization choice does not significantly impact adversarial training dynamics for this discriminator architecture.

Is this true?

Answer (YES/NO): NO